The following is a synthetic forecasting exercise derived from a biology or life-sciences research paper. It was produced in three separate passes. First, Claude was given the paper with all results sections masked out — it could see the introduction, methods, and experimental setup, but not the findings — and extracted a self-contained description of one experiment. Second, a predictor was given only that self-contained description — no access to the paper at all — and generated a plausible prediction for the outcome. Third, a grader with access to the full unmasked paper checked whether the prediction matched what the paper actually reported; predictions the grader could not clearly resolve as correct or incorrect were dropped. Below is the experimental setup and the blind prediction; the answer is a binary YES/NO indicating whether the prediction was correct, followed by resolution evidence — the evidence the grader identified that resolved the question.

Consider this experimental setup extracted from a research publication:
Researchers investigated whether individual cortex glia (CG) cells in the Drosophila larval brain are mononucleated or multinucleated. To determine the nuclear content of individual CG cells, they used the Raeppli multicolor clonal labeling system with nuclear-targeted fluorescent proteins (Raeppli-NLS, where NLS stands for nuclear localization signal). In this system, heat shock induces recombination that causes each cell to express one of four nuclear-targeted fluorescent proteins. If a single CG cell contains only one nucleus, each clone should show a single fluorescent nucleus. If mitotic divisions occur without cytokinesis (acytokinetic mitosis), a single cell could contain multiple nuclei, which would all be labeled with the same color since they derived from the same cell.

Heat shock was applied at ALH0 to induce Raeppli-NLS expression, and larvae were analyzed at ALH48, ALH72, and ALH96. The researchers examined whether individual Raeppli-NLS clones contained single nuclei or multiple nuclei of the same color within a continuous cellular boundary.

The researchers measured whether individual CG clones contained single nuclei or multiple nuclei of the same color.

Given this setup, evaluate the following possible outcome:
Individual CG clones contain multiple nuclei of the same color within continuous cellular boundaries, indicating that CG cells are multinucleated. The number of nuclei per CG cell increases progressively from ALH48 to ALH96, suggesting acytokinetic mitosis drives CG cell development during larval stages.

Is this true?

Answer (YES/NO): YES